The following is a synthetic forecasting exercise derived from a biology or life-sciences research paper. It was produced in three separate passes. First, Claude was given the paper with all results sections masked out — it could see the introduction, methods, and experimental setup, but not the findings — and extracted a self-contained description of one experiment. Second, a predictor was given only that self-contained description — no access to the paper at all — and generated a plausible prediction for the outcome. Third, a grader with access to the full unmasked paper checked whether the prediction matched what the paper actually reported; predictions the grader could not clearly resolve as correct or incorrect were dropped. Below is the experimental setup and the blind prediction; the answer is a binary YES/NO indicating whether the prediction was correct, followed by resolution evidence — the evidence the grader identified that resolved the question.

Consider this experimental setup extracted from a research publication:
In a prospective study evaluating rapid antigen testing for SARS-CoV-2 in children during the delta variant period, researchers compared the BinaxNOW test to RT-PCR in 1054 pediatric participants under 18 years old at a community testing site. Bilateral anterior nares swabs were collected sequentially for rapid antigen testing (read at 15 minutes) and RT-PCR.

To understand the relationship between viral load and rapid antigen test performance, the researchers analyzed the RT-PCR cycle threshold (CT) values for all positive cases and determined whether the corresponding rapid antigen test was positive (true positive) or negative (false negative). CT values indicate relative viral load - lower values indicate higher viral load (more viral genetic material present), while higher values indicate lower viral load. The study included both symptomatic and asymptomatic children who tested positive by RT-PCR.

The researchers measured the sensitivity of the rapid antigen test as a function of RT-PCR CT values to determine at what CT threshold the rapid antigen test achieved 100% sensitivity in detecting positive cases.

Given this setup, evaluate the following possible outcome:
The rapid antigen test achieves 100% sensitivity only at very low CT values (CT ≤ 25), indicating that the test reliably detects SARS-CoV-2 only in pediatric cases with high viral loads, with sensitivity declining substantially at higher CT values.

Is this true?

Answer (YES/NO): NO